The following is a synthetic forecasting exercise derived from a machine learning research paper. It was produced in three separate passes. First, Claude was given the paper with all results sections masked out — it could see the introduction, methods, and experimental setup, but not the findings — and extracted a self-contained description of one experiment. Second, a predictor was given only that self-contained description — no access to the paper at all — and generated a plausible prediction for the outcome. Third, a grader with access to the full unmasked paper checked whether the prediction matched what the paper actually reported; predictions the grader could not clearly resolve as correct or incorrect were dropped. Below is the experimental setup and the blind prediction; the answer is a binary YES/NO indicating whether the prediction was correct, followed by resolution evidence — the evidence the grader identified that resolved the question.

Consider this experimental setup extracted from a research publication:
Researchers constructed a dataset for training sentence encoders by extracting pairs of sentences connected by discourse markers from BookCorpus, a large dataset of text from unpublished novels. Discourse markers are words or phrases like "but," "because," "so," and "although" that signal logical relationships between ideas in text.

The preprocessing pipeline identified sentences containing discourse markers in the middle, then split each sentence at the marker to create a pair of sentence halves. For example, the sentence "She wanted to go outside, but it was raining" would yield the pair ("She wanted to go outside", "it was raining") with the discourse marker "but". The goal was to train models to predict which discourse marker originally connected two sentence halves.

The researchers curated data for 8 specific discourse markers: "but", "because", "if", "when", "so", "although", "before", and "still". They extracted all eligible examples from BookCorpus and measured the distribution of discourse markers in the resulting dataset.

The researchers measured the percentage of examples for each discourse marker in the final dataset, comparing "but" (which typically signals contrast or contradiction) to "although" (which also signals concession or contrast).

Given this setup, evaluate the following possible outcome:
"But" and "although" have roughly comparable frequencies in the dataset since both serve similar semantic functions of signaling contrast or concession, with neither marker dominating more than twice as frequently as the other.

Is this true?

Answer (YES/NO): NO